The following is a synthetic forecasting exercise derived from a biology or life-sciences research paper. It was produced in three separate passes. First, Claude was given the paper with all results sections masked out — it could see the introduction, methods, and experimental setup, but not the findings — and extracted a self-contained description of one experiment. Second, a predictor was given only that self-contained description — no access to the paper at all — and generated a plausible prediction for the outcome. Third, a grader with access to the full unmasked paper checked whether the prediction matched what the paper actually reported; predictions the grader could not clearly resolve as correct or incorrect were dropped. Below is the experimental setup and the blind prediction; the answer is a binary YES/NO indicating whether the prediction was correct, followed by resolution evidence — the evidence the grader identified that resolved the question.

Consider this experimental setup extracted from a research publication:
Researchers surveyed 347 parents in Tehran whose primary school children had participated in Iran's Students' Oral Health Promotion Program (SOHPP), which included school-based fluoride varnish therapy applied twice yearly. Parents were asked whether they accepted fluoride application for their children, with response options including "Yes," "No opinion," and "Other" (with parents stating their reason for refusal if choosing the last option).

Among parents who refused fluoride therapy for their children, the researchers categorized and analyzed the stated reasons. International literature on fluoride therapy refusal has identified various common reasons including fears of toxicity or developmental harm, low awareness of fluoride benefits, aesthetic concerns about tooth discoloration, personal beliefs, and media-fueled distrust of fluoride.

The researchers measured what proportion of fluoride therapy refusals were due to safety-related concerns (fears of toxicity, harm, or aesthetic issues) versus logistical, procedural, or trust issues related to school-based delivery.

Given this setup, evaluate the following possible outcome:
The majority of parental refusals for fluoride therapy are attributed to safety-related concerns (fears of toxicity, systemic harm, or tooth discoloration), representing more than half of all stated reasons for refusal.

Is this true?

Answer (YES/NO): NO